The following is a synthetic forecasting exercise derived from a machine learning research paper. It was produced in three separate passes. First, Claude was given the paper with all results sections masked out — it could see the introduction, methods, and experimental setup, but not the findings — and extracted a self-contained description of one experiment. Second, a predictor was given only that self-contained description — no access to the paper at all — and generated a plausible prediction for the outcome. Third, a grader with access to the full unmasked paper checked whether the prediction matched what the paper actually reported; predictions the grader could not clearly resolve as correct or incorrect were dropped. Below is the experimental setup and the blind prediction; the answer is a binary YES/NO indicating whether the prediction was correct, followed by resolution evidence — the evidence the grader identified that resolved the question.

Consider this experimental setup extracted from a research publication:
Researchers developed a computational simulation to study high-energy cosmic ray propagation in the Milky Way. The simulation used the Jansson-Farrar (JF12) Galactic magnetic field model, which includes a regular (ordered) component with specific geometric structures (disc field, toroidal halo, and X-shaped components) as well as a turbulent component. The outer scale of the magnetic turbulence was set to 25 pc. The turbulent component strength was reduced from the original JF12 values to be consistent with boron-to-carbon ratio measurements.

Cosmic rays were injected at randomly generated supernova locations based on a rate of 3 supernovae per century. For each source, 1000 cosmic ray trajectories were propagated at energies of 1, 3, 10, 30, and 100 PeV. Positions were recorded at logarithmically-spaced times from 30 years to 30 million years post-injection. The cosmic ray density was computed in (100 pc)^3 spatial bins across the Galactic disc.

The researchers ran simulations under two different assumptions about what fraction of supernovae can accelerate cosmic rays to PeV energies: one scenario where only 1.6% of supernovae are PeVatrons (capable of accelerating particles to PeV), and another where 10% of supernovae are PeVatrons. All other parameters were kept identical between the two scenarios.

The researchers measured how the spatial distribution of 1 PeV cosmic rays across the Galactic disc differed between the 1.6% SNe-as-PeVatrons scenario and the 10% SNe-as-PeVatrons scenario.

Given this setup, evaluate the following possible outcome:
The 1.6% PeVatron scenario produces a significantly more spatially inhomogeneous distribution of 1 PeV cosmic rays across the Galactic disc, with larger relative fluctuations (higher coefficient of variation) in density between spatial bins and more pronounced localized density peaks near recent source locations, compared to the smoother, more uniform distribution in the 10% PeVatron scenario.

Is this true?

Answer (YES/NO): YES